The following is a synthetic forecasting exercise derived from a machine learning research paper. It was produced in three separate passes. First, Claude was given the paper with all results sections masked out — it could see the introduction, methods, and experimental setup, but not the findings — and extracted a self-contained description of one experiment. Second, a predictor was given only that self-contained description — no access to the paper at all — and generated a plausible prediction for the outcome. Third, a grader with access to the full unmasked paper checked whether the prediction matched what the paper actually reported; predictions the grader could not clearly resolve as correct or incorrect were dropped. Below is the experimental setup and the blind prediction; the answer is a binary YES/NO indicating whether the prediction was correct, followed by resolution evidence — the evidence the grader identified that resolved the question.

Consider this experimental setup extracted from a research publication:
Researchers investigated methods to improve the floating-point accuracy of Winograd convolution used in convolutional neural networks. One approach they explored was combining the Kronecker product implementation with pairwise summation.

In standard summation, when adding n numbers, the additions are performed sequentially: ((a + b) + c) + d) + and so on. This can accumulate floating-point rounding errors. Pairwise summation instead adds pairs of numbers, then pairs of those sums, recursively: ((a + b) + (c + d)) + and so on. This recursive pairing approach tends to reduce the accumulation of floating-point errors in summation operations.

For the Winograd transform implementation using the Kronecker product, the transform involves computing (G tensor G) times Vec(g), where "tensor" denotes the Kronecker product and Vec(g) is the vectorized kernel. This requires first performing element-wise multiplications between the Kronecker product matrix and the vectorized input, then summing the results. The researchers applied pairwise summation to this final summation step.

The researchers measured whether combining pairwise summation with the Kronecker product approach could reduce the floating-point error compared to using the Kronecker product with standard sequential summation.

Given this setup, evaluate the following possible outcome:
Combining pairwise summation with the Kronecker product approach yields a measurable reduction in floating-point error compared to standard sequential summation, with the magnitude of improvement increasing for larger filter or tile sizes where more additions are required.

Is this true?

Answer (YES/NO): NO